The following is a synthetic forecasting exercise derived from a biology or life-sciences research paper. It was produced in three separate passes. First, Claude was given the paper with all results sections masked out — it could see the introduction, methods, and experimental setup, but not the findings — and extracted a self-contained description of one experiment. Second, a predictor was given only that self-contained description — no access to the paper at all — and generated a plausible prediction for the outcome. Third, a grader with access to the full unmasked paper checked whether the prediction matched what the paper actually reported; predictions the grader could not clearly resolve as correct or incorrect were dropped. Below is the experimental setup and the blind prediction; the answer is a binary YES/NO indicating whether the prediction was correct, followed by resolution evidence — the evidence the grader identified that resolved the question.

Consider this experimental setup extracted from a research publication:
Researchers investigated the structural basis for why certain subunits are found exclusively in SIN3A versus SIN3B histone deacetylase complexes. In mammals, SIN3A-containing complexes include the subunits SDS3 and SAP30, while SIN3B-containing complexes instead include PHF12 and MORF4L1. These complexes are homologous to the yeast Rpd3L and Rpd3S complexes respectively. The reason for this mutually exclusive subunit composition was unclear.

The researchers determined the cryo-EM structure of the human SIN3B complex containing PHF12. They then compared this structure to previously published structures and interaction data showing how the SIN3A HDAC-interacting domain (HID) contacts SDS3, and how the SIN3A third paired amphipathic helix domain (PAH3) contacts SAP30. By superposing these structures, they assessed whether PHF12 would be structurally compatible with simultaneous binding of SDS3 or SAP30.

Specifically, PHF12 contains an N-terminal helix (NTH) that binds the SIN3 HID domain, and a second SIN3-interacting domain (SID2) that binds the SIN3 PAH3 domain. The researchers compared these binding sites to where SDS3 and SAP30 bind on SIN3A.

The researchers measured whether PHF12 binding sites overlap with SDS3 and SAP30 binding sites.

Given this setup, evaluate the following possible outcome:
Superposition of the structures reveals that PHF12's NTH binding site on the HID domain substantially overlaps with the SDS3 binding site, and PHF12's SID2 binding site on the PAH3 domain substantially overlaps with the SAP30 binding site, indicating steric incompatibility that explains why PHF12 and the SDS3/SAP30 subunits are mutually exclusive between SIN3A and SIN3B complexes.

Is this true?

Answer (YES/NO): YES